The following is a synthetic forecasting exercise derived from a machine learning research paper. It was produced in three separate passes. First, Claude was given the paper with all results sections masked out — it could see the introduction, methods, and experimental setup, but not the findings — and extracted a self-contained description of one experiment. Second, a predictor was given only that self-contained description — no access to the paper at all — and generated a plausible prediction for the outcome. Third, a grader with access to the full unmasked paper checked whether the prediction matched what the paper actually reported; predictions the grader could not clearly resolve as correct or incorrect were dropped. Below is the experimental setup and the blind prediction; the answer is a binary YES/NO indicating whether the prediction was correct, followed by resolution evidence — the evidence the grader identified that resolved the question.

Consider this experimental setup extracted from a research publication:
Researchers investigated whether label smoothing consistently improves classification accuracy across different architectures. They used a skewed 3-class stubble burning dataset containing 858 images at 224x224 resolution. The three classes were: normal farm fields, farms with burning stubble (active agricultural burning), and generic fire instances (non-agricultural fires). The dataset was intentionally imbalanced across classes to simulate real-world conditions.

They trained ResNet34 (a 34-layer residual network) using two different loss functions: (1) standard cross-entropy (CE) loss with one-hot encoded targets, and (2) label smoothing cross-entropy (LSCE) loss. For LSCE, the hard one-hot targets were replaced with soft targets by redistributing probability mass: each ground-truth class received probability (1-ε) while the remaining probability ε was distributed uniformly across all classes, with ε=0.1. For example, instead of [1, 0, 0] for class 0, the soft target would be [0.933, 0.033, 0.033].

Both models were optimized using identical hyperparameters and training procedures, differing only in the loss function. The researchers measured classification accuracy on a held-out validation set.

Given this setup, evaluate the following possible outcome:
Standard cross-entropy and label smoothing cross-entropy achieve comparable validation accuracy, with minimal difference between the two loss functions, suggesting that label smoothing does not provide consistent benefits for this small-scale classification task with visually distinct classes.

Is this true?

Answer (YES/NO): NO